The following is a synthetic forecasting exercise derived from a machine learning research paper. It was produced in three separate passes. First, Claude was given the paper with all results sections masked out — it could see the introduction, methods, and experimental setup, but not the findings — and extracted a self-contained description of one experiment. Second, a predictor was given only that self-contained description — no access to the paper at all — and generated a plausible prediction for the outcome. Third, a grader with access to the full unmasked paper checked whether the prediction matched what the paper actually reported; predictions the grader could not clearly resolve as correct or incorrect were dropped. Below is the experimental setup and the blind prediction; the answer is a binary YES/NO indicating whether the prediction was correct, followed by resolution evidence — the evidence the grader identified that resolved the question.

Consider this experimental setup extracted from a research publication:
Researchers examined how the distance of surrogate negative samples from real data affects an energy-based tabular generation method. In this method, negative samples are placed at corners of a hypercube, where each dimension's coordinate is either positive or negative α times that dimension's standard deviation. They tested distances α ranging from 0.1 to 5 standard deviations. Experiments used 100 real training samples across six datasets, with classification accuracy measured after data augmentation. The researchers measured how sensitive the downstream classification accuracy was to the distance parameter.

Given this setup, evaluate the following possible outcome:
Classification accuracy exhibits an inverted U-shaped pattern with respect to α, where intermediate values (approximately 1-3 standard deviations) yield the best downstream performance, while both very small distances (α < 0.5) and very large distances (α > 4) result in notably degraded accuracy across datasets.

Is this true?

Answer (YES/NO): NO